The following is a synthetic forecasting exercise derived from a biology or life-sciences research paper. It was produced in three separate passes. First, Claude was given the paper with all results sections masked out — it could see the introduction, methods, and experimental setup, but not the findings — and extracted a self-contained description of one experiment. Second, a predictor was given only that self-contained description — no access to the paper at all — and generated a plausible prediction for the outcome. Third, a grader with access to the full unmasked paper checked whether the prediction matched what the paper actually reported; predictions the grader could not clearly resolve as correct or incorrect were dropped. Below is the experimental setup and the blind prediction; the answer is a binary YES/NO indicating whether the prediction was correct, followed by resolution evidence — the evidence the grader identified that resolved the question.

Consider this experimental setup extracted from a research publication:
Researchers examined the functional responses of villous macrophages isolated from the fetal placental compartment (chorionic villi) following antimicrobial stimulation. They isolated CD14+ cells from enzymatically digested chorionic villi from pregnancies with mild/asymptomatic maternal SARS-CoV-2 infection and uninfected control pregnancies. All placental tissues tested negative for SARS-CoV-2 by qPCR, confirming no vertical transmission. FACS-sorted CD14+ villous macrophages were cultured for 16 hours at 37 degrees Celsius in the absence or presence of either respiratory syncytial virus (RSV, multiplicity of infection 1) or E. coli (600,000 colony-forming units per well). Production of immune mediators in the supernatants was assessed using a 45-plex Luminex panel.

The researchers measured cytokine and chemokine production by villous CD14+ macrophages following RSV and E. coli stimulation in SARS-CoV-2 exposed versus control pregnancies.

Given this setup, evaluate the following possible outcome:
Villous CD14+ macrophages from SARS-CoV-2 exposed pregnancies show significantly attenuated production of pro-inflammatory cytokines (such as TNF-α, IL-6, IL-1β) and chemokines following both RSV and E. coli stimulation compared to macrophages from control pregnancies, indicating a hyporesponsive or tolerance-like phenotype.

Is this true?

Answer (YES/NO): NO